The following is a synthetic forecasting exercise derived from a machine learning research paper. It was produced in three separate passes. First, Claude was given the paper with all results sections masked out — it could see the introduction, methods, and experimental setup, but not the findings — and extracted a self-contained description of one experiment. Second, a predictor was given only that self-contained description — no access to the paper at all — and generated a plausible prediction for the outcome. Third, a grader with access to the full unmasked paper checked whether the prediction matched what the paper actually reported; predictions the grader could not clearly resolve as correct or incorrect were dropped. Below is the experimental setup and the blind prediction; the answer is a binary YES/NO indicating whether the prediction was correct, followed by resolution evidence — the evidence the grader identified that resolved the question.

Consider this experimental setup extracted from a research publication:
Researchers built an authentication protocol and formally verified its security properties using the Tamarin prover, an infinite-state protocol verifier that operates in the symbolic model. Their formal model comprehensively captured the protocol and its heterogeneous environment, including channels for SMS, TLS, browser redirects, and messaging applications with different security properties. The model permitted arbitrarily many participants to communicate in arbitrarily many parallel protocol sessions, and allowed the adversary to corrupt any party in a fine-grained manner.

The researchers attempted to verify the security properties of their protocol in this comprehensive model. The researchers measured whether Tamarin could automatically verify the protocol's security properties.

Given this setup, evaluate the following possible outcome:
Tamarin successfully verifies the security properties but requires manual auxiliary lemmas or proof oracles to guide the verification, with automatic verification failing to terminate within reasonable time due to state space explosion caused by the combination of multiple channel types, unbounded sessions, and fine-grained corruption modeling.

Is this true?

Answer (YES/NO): YES